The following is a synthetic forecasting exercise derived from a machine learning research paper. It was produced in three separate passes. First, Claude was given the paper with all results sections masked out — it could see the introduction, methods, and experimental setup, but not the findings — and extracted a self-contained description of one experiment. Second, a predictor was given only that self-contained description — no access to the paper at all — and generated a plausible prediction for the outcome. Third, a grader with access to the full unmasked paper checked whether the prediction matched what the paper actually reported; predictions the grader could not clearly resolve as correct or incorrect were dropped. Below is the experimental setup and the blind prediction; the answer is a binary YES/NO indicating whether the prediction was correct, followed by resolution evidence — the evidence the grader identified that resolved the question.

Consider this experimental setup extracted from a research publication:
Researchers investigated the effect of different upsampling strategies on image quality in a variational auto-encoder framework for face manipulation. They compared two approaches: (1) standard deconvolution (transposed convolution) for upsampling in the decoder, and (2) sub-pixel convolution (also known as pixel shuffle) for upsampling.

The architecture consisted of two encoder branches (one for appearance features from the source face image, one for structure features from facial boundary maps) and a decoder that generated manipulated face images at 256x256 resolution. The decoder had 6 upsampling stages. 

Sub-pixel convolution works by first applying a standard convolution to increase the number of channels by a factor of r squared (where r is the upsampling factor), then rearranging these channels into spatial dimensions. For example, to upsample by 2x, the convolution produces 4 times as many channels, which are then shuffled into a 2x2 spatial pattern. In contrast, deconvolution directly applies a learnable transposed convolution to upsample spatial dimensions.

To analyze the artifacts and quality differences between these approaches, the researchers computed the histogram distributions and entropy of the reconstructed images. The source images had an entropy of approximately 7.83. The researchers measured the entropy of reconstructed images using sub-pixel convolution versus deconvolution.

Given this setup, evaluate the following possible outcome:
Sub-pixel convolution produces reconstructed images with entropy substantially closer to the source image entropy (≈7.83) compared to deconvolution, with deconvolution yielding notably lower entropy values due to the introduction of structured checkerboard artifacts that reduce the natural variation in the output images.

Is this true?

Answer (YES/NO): NO